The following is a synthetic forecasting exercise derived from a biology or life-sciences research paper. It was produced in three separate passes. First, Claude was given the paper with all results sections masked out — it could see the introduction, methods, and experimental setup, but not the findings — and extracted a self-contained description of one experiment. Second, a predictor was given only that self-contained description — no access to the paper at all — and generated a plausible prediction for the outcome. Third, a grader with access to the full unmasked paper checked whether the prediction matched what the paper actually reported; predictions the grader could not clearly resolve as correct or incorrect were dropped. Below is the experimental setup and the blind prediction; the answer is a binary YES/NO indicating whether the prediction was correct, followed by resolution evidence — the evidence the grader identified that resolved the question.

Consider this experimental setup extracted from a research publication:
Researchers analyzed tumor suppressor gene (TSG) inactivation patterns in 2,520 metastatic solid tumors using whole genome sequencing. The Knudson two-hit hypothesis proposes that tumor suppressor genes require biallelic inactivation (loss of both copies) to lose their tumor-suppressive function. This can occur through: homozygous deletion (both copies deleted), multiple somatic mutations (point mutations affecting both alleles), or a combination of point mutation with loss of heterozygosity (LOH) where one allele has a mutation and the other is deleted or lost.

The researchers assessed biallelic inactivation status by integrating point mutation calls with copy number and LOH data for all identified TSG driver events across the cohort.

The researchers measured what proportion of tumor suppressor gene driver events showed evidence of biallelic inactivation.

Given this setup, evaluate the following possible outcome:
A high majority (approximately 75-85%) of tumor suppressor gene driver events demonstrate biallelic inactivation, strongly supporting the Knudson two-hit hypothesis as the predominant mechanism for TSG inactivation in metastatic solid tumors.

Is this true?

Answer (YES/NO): YES